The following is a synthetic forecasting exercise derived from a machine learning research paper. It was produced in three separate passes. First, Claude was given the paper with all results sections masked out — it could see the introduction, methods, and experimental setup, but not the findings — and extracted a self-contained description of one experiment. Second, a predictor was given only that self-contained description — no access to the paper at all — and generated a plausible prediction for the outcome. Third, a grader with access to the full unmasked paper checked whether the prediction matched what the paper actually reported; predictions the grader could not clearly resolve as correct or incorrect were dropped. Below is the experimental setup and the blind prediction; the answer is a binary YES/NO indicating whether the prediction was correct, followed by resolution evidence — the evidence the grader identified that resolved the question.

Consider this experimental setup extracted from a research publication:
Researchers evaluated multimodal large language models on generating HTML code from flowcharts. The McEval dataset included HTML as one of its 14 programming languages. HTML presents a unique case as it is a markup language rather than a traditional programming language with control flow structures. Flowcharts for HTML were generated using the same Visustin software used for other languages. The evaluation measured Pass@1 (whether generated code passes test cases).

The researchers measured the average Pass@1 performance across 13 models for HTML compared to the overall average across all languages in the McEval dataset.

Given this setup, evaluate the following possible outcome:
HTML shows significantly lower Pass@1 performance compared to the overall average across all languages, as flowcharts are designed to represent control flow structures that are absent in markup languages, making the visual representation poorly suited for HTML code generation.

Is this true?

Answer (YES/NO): YES